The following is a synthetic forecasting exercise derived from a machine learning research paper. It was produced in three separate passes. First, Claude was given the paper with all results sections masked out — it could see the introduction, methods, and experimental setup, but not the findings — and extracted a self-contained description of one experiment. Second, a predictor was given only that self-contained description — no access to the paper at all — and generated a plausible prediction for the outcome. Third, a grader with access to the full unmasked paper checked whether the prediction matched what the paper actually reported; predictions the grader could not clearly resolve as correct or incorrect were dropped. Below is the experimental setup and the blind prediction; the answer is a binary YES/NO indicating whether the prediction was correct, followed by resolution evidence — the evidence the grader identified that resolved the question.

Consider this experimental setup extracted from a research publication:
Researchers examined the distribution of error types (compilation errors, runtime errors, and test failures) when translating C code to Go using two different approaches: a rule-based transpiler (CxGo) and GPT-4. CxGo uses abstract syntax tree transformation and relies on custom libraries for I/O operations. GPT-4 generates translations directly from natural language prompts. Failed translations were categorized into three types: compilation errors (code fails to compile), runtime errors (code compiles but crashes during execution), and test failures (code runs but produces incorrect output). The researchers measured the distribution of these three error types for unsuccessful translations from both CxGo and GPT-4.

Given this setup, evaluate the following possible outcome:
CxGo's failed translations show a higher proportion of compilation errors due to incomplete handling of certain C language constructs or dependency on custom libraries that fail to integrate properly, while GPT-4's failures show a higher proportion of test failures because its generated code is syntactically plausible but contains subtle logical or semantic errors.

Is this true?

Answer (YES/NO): NO